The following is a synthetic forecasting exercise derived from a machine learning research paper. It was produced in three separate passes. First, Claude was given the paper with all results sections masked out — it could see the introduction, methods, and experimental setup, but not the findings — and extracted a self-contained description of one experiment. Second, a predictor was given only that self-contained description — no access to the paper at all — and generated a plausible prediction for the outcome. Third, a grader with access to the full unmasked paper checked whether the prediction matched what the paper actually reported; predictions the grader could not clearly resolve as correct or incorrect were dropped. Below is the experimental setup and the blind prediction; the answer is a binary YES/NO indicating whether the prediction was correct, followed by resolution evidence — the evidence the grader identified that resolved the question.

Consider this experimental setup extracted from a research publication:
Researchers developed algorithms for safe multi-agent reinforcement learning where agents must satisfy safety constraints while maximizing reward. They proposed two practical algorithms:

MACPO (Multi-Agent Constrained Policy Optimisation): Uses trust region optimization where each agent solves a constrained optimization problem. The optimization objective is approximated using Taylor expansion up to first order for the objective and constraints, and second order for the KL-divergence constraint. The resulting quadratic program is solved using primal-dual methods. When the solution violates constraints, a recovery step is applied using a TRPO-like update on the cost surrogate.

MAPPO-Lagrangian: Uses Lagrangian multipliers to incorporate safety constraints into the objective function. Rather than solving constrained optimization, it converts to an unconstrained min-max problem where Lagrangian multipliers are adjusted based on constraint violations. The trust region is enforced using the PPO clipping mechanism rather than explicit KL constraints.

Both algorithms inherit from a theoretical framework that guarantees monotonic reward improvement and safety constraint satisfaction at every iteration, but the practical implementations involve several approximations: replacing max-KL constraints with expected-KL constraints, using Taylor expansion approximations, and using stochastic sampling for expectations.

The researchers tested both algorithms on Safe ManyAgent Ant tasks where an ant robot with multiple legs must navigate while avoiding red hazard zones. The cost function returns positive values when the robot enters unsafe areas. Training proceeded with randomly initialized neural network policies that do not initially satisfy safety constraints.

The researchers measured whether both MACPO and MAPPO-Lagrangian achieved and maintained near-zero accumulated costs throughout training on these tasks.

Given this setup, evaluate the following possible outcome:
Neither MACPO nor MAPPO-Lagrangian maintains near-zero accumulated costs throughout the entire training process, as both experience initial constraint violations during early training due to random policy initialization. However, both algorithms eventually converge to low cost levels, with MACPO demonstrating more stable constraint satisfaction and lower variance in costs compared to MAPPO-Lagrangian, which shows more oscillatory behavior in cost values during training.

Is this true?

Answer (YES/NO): YES